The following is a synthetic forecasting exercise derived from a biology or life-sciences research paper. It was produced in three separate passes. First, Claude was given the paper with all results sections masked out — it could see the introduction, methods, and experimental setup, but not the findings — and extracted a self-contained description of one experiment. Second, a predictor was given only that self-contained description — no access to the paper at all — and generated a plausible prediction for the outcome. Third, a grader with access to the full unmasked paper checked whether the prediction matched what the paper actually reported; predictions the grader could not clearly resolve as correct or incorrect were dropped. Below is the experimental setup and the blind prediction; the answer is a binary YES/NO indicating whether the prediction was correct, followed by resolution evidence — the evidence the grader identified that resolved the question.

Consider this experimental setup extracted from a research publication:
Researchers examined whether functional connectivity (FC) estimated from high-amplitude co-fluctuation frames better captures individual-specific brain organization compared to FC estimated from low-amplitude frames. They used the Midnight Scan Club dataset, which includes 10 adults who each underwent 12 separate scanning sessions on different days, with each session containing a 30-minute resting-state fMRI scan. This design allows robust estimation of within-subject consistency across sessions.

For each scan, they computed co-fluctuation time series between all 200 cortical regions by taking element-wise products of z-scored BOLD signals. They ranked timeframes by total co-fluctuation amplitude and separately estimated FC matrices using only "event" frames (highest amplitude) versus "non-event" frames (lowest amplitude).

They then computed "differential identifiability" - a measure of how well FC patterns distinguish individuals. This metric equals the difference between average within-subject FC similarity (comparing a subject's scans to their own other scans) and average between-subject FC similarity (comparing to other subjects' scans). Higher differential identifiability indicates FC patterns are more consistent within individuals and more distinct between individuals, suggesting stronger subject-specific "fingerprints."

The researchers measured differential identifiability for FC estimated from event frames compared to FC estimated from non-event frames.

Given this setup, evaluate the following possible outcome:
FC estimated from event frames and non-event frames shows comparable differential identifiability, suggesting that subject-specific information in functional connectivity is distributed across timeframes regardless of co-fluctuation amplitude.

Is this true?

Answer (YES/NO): NO